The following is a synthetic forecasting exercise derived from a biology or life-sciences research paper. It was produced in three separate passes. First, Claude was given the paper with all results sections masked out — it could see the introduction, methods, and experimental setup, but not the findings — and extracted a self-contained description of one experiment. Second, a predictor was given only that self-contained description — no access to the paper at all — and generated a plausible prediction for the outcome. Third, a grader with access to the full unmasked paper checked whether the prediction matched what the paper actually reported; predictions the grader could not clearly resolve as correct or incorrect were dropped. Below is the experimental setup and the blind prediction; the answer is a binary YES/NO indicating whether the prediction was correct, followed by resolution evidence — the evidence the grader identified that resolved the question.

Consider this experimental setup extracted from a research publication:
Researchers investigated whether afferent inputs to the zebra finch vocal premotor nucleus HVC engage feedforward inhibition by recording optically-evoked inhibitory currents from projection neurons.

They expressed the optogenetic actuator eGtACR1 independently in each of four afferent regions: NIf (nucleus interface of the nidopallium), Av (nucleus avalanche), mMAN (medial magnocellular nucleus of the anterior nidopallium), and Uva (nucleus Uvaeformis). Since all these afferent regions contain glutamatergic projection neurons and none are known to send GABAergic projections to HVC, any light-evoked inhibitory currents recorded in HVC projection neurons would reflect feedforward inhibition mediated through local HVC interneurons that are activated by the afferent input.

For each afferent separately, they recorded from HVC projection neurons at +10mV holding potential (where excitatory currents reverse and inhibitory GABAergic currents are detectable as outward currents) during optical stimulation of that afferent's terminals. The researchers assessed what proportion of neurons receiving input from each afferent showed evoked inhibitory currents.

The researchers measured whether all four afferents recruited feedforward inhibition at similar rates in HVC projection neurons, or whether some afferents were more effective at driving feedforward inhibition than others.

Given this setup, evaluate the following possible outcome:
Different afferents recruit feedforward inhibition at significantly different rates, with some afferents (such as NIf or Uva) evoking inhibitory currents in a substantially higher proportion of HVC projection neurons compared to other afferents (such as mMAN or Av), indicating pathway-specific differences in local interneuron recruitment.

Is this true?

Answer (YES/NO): NO